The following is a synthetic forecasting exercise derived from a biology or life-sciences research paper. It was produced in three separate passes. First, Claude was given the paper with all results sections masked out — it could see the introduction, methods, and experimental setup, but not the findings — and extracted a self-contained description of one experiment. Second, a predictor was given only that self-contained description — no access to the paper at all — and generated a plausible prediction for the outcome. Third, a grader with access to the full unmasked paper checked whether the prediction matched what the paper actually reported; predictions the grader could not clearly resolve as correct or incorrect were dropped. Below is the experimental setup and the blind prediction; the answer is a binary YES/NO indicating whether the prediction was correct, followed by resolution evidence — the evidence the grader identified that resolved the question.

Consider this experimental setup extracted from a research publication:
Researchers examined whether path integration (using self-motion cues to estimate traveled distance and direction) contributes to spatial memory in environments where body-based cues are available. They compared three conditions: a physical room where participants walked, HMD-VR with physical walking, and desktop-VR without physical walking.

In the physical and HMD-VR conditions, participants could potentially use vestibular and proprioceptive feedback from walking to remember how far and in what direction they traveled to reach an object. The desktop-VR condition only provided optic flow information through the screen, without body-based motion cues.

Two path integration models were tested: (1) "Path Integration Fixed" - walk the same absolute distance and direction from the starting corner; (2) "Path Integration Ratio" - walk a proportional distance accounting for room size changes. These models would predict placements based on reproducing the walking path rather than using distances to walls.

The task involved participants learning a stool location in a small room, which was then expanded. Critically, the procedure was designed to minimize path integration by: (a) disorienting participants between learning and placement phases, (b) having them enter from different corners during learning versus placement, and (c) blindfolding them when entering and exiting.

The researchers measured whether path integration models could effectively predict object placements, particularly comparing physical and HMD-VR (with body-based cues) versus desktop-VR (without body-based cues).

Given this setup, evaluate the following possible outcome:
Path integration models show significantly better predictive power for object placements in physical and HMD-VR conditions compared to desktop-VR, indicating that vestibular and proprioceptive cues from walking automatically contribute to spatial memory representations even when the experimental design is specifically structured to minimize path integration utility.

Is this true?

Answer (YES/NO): NO